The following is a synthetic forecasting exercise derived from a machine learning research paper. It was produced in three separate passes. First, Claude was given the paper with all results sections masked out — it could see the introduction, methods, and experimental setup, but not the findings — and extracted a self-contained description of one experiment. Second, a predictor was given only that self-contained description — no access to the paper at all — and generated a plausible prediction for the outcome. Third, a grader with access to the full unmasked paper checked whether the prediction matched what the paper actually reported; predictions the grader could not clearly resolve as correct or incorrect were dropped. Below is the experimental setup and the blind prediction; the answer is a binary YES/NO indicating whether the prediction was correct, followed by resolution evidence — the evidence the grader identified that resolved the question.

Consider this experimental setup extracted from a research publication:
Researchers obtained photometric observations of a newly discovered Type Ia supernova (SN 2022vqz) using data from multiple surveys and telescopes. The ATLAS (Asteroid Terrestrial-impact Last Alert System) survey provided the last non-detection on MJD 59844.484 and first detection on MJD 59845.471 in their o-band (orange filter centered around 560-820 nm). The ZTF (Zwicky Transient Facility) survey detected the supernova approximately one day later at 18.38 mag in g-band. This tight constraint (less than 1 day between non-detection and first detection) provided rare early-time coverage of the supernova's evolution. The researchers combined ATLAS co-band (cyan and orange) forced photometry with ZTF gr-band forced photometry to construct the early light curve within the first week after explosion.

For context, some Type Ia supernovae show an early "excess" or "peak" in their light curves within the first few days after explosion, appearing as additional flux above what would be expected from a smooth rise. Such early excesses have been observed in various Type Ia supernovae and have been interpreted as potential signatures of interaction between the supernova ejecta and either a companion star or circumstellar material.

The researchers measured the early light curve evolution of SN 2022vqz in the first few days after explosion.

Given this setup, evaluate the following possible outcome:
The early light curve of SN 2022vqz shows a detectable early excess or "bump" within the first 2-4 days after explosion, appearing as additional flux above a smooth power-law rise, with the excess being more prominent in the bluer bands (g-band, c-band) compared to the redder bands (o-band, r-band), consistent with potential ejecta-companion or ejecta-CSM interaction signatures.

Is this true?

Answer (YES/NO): YES